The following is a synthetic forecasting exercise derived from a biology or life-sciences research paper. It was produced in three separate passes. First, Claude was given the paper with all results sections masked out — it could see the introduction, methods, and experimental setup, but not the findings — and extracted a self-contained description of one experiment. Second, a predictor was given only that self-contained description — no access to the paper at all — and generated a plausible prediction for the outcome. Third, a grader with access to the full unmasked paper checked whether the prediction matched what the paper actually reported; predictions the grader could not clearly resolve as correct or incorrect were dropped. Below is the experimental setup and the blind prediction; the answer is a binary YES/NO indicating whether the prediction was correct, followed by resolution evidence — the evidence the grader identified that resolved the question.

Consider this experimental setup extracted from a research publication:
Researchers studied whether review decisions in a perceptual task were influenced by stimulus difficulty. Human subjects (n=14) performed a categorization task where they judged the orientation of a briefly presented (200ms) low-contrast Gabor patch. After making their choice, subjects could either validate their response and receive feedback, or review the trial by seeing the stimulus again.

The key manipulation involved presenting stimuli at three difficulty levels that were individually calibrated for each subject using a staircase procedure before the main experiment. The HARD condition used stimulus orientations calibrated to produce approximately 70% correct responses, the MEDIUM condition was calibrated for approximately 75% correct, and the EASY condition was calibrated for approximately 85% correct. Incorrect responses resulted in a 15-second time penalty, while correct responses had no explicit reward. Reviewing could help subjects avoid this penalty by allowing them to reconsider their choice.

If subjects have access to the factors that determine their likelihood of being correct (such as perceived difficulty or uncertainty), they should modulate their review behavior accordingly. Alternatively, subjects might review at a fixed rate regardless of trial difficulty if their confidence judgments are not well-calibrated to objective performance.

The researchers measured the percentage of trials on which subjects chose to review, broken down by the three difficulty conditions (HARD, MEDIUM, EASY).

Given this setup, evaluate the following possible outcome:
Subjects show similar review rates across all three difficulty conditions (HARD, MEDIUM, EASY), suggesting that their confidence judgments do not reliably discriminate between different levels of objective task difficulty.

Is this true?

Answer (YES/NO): NO